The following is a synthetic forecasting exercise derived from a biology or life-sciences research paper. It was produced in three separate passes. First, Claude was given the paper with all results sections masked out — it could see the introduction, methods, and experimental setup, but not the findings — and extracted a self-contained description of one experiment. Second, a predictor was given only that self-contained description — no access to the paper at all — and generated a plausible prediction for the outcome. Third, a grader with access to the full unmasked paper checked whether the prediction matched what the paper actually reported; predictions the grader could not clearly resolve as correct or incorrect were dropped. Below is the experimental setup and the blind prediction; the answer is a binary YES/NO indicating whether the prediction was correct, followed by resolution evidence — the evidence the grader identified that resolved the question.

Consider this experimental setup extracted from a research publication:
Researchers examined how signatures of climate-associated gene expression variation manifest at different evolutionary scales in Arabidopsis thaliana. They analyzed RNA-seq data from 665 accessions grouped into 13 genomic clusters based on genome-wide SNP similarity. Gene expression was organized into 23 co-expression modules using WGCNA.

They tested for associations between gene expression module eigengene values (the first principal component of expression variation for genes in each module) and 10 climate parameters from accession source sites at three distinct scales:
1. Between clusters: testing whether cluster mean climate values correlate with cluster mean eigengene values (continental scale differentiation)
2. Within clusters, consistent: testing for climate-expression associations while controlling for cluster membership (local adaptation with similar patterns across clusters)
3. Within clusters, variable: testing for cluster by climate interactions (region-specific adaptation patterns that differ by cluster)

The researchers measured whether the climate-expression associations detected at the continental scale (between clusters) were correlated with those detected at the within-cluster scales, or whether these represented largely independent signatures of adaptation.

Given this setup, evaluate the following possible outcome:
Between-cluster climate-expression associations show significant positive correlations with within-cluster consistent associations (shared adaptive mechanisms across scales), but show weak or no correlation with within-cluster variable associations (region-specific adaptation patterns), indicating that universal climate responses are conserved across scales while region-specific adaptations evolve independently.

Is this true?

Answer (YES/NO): NO